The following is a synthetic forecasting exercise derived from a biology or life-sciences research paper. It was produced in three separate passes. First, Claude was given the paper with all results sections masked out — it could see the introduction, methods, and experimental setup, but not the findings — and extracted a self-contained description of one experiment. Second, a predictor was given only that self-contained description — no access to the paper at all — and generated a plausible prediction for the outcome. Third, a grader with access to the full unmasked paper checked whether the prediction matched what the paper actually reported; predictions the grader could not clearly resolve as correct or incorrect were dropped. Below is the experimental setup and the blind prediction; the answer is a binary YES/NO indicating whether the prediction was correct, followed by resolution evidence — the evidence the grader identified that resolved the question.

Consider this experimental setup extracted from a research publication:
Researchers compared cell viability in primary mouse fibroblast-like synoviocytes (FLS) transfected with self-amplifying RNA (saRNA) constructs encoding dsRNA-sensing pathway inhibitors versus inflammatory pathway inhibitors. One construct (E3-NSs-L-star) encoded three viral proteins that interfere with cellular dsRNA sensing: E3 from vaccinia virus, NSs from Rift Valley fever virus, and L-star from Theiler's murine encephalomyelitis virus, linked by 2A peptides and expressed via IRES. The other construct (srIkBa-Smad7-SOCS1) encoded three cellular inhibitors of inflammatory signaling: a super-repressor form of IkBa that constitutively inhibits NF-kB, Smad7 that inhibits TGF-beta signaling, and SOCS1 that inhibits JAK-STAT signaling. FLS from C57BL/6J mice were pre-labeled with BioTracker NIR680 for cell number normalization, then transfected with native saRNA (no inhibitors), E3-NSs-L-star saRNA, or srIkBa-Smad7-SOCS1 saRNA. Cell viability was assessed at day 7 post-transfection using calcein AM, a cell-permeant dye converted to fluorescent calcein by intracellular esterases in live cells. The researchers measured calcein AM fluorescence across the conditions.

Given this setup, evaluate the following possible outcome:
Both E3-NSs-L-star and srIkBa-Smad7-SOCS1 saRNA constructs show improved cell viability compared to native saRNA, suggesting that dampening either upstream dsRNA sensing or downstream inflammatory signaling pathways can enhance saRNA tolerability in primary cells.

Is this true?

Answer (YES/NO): YES